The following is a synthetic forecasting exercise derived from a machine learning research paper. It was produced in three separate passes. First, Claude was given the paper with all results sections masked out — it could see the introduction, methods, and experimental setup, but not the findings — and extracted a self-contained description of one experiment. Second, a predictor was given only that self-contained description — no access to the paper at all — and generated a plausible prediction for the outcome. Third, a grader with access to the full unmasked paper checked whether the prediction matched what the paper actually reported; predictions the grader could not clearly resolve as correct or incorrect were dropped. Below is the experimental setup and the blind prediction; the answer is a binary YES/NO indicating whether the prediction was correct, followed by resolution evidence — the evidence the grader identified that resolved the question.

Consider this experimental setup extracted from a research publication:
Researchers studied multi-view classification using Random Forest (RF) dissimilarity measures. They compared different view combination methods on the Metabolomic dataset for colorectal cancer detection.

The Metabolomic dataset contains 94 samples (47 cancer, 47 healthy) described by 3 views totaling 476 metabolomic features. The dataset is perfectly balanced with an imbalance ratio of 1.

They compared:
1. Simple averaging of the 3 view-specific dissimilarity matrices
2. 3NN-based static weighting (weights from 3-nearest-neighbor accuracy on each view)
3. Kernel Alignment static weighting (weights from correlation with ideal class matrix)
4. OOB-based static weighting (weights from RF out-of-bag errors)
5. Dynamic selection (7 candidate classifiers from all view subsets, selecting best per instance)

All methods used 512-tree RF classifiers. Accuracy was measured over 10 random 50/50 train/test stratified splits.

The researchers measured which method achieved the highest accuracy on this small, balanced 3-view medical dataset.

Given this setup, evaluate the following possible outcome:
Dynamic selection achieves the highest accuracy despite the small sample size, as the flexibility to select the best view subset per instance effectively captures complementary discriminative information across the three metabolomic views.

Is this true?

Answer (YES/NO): YES